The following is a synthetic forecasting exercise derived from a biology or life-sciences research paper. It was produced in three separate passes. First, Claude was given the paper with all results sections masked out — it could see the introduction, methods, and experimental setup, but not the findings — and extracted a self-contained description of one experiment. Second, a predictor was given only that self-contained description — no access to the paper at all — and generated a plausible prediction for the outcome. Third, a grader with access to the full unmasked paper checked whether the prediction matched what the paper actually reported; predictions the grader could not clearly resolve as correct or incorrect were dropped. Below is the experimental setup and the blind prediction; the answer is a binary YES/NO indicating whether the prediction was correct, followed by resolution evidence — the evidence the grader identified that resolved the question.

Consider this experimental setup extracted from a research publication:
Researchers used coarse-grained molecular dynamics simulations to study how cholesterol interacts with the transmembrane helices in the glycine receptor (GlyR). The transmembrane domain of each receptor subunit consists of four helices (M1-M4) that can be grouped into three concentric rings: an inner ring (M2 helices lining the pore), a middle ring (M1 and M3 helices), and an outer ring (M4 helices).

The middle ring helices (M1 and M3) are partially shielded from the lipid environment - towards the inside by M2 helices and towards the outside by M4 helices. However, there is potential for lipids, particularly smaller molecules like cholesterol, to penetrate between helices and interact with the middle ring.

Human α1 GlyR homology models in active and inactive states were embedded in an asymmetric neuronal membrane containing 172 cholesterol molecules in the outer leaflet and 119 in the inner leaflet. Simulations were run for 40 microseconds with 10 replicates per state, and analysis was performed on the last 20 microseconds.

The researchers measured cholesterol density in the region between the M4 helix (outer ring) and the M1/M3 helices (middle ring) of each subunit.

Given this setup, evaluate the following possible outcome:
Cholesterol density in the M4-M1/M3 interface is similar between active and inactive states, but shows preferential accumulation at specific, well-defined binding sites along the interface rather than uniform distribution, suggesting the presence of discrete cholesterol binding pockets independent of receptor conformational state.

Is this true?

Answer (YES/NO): NO